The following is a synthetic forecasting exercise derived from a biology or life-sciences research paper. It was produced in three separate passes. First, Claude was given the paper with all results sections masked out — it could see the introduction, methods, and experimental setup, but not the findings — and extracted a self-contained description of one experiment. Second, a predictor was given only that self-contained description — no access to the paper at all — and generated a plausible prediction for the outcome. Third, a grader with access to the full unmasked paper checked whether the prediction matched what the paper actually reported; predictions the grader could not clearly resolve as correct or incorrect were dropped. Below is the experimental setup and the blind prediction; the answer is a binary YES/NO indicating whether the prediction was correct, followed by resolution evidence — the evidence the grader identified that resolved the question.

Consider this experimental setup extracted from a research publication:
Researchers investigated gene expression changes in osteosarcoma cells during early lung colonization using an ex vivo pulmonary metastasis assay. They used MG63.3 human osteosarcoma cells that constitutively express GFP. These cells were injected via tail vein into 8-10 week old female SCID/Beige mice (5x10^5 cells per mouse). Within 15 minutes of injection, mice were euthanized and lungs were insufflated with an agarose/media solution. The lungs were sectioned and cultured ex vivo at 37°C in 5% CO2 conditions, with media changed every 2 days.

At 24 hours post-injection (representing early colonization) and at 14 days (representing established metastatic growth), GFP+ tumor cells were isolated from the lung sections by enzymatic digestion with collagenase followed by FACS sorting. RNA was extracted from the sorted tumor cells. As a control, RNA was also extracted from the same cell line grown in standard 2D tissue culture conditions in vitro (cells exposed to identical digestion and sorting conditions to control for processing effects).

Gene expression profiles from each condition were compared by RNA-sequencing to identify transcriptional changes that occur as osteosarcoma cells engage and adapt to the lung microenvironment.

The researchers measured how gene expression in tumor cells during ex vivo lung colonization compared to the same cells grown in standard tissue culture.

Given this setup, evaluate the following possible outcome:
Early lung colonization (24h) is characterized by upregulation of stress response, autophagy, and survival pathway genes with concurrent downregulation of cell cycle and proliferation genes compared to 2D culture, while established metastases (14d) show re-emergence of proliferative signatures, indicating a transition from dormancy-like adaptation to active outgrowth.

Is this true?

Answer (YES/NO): NO